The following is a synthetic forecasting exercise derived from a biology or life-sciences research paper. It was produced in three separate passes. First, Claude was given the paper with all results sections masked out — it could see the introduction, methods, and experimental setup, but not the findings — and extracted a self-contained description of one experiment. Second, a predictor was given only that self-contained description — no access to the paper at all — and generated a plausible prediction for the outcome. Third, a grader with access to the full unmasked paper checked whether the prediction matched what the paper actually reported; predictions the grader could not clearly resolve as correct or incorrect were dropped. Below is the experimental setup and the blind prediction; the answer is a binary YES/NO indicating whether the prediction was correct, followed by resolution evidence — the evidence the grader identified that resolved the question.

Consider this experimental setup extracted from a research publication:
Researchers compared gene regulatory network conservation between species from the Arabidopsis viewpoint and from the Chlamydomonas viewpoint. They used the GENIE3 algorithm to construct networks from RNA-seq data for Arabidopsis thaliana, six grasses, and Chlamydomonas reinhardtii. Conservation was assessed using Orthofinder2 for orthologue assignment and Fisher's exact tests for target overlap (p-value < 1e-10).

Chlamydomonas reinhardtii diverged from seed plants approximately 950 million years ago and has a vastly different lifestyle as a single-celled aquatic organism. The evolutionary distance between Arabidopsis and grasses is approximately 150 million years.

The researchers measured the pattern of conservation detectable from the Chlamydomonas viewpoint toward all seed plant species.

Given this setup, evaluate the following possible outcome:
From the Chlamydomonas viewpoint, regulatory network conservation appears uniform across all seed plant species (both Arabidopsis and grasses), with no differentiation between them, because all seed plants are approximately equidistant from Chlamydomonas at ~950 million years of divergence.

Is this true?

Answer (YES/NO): NO